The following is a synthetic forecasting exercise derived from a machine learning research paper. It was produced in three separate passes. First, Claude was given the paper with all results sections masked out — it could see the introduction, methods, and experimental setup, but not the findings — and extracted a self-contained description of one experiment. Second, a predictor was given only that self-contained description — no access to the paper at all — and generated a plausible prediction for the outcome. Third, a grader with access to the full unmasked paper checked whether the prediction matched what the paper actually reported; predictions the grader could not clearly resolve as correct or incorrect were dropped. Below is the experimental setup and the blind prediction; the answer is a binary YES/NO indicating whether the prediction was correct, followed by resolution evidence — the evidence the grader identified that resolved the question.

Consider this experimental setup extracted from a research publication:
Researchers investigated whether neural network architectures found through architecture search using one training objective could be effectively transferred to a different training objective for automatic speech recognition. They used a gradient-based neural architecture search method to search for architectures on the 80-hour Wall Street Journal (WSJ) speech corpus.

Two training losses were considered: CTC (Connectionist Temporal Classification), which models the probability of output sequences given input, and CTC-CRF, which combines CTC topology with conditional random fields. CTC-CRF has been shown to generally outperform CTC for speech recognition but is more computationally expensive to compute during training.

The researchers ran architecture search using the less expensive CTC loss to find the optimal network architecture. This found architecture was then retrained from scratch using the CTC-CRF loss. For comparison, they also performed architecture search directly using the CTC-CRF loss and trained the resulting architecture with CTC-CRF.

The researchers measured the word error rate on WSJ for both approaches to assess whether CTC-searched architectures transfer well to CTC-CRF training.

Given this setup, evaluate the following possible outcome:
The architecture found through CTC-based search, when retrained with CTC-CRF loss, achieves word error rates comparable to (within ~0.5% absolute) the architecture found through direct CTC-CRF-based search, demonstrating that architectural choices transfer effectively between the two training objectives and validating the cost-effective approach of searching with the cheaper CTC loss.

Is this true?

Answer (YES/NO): YES